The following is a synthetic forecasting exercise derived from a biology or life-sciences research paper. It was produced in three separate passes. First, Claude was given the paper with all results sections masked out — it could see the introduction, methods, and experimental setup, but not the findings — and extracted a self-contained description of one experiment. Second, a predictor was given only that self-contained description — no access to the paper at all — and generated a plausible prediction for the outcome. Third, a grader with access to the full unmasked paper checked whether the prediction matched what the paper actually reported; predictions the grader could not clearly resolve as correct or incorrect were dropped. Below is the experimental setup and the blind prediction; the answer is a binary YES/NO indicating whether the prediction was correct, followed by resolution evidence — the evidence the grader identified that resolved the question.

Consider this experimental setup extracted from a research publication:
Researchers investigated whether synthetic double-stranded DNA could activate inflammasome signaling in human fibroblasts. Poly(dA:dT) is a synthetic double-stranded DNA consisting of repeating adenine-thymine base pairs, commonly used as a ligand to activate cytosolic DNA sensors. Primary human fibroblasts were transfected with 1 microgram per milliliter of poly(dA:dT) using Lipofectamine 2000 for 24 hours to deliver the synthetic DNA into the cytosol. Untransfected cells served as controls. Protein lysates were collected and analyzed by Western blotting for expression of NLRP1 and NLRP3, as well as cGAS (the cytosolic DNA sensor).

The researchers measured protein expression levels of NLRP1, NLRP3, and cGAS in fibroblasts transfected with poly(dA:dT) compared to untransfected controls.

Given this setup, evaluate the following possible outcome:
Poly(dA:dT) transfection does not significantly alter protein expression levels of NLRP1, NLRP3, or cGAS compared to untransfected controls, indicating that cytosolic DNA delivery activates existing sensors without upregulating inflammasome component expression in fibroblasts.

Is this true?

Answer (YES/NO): NO